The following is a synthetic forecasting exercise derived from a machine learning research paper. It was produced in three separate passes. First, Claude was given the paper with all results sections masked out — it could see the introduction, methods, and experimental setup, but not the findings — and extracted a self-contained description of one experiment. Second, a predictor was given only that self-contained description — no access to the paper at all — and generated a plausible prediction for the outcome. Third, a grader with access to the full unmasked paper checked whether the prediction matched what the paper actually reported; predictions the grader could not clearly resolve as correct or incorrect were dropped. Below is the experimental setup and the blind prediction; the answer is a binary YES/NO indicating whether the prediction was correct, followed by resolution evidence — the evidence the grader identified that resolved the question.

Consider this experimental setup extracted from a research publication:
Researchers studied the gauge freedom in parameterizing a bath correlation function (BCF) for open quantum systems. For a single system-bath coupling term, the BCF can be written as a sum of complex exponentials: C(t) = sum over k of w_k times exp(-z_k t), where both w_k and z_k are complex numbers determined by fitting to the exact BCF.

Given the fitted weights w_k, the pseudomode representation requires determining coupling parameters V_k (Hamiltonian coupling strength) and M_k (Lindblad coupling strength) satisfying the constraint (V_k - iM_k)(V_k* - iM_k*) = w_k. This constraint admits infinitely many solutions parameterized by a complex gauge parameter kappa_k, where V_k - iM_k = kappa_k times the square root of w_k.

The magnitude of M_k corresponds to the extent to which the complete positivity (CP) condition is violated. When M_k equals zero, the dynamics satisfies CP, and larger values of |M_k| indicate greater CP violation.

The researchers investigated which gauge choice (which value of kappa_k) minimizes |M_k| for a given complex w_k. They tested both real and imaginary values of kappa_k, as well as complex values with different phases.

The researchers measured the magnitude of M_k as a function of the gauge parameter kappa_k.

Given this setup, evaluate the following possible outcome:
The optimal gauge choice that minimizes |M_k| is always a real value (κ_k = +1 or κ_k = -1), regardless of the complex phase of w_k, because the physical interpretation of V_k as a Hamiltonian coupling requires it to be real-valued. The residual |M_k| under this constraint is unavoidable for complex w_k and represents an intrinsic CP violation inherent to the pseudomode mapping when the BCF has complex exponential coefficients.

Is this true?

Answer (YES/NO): NO